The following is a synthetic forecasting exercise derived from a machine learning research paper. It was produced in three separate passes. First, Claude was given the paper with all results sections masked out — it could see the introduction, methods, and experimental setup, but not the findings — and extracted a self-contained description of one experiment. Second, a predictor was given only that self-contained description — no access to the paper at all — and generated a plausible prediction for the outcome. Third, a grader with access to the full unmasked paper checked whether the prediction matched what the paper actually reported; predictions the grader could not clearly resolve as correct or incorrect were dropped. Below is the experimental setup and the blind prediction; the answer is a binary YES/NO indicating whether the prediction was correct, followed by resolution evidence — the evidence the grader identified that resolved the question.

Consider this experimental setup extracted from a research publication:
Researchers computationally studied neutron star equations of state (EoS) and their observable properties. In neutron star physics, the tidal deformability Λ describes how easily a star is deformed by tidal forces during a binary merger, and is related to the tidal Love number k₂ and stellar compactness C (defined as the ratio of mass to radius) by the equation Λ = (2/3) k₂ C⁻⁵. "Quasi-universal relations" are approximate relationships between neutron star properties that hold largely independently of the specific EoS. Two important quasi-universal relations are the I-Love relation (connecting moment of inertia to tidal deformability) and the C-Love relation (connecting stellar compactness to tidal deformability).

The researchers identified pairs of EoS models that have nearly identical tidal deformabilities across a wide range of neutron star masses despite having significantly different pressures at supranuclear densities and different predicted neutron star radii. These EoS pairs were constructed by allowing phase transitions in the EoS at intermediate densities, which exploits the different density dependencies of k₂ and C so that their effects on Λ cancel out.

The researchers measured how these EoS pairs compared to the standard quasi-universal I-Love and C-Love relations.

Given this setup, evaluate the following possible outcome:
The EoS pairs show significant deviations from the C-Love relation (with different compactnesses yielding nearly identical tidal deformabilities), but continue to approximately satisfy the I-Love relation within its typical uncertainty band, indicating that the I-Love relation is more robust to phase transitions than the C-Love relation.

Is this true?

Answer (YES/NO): NO